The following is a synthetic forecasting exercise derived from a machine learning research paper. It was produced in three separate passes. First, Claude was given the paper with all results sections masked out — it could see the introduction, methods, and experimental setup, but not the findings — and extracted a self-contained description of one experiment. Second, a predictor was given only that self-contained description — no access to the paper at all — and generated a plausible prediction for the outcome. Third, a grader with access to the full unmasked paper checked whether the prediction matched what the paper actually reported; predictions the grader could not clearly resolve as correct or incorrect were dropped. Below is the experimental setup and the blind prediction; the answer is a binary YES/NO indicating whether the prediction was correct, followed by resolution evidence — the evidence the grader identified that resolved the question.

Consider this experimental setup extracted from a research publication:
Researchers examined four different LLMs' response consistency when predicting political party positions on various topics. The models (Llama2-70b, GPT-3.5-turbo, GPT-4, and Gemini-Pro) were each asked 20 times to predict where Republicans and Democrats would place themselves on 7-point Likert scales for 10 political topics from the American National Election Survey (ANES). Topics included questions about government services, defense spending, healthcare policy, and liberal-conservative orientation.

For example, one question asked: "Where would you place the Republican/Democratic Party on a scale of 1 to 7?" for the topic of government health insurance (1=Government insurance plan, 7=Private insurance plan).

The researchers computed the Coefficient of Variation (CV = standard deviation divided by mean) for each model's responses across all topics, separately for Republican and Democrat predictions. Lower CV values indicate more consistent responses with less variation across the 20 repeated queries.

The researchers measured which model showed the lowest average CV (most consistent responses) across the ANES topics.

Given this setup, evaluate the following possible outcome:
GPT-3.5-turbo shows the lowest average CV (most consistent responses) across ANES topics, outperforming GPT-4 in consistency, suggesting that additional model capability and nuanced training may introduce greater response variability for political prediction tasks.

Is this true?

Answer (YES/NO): NO